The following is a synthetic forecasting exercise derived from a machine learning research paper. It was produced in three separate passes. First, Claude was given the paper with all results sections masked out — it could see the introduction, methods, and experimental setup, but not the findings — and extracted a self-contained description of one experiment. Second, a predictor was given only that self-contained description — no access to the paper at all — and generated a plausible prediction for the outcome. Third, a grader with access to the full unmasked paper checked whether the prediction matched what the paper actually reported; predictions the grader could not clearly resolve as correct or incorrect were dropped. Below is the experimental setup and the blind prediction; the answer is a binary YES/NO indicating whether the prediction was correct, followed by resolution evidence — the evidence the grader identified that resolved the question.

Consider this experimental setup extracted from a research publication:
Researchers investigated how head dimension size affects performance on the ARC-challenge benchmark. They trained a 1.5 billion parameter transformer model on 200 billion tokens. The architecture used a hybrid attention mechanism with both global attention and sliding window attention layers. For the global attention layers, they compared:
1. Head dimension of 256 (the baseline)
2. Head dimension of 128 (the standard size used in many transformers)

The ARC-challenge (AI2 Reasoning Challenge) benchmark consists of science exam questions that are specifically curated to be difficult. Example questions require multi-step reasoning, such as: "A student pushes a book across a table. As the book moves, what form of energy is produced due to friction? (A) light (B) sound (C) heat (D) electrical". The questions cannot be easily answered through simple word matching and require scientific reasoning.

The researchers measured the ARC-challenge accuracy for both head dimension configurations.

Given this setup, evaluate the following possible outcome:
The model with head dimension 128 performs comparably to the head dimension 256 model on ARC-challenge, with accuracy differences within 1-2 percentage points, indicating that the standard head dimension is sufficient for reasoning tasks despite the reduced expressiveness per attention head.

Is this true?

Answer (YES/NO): NO